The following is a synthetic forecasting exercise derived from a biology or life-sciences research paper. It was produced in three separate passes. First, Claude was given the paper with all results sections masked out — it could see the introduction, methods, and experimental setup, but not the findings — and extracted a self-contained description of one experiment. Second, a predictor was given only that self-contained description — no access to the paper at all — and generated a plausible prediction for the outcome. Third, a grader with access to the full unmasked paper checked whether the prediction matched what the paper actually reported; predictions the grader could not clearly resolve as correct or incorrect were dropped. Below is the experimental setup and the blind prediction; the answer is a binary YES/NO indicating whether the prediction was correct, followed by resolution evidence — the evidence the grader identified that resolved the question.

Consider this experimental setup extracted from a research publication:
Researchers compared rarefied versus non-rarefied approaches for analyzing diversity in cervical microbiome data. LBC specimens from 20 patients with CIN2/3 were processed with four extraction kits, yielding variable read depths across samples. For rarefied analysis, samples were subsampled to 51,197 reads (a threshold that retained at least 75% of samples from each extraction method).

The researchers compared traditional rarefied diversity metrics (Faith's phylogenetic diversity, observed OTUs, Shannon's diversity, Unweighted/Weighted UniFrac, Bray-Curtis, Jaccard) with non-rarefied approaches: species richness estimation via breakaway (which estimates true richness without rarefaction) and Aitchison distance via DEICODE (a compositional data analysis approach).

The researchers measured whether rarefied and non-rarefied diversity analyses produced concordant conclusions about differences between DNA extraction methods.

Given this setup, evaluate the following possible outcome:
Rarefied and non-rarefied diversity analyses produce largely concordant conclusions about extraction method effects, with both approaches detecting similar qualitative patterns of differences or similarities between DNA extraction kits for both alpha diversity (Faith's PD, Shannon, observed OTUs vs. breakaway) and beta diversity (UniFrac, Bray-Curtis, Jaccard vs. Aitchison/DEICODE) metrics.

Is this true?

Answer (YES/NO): NO